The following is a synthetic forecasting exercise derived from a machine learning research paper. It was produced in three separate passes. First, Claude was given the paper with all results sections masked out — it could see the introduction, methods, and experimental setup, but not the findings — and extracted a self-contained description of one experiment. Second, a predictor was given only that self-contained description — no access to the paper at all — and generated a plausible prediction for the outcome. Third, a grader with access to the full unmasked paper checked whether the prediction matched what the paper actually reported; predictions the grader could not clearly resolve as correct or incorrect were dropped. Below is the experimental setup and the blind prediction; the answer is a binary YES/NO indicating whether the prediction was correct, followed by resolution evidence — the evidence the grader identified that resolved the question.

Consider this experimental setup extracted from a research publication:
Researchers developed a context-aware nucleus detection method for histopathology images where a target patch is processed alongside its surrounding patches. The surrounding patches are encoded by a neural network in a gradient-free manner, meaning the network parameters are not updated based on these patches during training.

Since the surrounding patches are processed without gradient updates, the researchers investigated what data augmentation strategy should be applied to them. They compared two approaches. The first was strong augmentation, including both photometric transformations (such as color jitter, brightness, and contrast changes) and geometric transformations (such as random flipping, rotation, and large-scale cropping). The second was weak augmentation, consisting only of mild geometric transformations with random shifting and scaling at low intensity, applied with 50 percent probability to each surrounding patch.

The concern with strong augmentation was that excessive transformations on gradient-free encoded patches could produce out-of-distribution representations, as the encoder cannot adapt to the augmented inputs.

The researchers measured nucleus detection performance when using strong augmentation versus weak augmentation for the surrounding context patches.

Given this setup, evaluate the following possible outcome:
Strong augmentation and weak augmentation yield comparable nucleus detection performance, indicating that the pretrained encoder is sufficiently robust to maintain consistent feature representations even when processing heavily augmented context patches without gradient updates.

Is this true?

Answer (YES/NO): NO